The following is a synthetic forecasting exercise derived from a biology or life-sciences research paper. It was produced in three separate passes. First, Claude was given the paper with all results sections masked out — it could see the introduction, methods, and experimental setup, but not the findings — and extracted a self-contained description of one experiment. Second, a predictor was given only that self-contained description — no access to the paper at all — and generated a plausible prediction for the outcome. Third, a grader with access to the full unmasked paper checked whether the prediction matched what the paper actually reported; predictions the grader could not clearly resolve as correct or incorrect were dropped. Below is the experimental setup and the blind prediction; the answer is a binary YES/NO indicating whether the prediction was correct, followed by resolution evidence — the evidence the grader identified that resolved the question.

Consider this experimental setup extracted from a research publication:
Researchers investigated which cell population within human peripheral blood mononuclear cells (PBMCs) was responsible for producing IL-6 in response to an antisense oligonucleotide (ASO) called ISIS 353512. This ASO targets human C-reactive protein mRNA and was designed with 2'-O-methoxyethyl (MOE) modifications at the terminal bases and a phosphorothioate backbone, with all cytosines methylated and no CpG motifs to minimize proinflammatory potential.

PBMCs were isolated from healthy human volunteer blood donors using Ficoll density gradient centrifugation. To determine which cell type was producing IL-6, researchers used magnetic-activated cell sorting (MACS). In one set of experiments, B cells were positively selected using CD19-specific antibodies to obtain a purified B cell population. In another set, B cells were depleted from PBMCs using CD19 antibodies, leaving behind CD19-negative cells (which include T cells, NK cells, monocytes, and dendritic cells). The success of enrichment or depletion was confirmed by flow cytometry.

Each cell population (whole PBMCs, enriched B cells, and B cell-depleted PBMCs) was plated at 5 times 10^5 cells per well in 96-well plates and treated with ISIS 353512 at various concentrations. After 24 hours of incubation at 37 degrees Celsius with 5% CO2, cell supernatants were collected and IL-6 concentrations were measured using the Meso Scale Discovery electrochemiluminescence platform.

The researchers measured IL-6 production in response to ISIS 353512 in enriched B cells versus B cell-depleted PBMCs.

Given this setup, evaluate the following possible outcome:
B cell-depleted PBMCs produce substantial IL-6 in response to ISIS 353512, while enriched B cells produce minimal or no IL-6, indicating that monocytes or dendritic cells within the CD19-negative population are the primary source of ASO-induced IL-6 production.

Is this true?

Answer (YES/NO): NO